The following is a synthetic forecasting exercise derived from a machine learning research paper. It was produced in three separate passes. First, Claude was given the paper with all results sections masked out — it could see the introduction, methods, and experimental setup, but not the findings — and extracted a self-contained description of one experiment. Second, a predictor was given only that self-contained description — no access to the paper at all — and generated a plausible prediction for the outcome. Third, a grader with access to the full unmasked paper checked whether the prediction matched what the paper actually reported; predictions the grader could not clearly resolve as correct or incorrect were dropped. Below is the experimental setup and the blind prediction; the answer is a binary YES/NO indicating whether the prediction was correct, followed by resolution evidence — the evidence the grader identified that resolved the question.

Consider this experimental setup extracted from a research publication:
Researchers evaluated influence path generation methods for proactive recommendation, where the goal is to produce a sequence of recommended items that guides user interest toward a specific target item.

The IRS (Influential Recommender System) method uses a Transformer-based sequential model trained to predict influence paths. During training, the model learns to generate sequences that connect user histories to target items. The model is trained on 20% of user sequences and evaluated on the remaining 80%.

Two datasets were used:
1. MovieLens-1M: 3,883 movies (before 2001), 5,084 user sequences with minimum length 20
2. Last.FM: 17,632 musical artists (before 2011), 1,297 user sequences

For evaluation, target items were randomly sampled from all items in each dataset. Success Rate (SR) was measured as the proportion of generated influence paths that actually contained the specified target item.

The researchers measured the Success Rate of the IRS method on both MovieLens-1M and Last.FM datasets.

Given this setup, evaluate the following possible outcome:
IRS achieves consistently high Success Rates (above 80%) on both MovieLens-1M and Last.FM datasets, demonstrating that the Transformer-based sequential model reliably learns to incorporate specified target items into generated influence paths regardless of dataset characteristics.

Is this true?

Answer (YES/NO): NO